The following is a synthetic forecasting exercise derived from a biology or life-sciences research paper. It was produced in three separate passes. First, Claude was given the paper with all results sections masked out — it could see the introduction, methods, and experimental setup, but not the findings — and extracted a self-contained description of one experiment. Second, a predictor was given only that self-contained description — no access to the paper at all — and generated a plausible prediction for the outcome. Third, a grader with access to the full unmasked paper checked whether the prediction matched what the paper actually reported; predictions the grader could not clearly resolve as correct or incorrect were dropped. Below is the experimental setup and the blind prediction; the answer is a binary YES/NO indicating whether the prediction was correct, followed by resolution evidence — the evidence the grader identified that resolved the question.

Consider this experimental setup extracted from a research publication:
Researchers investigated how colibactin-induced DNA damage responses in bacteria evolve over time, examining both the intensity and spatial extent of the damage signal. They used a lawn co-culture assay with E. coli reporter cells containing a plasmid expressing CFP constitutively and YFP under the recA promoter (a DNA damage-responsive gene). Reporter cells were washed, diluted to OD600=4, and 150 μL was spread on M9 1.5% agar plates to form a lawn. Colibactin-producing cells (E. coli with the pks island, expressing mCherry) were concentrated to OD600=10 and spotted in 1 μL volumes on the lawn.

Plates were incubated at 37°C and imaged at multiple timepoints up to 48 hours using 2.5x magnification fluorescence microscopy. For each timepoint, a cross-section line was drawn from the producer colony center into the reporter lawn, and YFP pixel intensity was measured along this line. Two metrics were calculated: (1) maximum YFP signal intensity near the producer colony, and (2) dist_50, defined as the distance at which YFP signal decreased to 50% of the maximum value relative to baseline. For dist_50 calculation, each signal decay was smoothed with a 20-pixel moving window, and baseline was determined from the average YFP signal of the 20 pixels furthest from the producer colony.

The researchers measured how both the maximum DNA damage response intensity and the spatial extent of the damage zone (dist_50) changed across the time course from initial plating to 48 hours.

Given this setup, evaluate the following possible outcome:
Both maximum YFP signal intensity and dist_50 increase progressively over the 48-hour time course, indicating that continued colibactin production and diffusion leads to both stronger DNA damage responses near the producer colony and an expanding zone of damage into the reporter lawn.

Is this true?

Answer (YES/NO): NO